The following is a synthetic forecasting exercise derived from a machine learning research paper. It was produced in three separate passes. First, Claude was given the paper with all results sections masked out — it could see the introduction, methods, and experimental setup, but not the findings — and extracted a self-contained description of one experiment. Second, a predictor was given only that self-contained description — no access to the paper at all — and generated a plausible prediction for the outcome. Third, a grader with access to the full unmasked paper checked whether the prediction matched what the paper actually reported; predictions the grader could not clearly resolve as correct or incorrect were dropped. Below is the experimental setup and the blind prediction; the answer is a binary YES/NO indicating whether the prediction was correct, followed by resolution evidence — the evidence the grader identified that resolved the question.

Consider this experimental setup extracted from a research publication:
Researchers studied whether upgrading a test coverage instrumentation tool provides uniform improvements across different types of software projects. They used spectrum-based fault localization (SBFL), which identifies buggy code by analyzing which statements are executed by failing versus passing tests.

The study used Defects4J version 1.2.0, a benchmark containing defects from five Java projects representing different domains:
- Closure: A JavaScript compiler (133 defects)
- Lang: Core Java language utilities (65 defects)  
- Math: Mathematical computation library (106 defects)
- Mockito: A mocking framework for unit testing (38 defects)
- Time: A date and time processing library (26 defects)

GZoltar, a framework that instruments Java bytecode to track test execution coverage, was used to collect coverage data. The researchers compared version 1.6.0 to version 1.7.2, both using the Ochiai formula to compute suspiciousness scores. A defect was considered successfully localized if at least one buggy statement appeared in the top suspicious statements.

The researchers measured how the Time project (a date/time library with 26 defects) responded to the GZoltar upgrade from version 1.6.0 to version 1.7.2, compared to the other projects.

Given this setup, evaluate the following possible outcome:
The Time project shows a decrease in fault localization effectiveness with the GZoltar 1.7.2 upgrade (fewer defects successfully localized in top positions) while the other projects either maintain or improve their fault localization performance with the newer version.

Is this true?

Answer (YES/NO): NO